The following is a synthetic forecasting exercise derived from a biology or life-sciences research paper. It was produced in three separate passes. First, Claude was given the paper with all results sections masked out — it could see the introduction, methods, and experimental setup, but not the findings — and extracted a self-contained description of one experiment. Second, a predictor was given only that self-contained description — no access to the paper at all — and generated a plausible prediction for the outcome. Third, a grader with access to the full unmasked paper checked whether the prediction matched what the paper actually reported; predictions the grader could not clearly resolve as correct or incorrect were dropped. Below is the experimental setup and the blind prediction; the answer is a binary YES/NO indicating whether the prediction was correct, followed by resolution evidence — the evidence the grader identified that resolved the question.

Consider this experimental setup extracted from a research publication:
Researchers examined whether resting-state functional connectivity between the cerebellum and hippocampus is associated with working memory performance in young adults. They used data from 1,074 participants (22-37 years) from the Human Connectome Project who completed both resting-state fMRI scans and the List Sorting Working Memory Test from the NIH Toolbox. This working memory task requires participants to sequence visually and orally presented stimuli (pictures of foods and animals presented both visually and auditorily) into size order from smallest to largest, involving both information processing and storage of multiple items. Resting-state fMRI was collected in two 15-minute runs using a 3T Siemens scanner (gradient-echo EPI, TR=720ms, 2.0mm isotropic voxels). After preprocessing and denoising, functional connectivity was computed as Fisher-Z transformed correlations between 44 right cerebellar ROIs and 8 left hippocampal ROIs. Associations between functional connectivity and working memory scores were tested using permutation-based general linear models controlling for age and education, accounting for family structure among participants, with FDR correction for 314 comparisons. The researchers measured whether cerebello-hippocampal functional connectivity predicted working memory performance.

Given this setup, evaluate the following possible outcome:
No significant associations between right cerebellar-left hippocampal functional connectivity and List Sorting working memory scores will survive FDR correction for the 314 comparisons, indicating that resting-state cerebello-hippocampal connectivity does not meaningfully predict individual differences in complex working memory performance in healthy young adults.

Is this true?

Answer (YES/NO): YES